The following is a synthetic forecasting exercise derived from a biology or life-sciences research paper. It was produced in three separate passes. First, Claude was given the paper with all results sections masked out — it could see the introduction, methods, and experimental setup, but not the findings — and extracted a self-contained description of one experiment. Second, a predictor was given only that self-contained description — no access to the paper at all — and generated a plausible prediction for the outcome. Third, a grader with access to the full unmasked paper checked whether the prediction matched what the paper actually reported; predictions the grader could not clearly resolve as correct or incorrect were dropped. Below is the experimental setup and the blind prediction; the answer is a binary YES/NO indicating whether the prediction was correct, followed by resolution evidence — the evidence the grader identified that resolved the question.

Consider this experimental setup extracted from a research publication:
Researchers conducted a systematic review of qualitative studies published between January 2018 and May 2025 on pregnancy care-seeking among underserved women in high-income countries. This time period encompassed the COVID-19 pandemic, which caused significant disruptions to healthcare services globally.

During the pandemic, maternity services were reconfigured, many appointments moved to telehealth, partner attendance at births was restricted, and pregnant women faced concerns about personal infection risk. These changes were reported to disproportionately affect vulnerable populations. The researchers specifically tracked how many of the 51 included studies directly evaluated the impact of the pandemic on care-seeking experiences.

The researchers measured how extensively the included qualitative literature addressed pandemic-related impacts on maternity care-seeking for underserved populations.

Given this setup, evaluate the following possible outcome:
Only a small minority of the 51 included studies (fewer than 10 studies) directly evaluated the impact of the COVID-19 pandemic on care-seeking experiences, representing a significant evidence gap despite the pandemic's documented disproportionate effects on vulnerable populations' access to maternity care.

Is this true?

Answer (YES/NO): YES